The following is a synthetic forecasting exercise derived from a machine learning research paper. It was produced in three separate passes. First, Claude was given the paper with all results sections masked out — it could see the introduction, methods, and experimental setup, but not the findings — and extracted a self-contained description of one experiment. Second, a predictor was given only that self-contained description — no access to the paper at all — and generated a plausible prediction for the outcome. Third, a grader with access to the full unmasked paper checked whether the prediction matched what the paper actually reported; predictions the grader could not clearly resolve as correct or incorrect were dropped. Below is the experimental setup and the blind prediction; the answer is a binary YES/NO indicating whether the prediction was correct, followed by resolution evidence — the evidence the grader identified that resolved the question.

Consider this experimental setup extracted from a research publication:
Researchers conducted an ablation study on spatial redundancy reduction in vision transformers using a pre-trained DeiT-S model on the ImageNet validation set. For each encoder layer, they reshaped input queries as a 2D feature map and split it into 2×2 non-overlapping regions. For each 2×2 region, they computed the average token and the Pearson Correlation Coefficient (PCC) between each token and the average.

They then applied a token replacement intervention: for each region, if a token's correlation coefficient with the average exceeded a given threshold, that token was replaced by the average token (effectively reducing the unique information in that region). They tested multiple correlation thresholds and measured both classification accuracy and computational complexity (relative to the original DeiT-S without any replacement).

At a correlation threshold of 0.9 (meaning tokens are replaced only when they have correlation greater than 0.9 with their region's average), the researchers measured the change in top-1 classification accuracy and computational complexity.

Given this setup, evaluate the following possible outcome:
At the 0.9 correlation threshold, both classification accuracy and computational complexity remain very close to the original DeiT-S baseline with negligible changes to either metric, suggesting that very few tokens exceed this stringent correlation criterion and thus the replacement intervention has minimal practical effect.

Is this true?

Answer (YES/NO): NO